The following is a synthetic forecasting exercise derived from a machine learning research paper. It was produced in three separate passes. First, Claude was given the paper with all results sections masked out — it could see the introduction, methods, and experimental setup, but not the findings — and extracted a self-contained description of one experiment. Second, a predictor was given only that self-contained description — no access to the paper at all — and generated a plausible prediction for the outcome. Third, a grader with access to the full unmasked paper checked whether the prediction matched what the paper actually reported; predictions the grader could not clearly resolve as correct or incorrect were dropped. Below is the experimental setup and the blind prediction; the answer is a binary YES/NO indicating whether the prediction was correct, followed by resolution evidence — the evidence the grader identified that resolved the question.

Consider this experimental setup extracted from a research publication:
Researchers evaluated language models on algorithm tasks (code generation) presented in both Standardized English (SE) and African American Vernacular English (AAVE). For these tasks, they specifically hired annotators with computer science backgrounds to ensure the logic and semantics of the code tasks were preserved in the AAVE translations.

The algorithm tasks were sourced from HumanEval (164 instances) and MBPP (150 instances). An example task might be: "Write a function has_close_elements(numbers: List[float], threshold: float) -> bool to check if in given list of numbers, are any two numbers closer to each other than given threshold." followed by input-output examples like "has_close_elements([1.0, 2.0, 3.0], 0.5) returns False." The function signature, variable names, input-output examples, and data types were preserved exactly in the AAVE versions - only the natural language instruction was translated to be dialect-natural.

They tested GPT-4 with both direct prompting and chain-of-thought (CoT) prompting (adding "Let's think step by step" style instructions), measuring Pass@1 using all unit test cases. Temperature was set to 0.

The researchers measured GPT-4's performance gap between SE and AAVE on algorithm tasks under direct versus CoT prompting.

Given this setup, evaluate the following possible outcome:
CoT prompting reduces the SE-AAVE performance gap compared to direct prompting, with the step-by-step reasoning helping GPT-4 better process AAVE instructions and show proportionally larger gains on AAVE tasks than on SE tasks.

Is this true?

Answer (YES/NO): NO